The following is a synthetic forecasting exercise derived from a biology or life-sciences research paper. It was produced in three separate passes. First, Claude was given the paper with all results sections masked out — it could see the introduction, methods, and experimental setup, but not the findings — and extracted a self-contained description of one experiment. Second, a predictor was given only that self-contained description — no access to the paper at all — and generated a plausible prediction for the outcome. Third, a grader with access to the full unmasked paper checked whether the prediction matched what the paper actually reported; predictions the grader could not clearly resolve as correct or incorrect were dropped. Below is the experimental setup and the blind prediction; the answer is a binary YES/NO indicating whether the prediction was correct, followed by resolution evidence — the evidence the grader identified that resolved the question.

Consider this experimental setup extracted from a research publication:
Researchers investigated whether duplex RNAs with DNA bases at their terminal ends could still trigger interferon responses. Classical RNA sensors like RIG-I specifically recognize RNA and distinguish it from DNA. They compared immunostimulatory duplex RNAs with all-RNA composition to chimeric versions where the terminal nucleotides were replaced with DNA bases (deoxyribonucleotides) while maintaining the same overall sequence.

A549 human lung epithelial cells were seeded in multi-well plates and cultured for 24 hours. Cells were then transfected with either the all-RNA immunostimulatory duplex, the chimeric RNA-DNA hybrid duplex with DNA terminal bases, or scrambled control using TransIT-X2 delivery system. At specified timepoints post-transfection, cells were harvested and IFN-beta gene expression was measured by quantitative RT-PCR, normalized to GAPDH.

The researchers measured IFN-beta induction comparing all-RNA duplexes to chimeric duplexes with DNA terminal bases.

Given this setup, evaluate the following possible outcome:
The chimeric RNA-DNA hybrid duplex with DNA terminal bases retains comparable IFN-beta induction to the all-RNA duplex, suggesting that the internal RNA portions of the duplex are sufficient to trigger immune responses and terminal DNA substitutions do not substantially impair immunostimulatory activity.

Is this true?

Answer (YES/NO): YES